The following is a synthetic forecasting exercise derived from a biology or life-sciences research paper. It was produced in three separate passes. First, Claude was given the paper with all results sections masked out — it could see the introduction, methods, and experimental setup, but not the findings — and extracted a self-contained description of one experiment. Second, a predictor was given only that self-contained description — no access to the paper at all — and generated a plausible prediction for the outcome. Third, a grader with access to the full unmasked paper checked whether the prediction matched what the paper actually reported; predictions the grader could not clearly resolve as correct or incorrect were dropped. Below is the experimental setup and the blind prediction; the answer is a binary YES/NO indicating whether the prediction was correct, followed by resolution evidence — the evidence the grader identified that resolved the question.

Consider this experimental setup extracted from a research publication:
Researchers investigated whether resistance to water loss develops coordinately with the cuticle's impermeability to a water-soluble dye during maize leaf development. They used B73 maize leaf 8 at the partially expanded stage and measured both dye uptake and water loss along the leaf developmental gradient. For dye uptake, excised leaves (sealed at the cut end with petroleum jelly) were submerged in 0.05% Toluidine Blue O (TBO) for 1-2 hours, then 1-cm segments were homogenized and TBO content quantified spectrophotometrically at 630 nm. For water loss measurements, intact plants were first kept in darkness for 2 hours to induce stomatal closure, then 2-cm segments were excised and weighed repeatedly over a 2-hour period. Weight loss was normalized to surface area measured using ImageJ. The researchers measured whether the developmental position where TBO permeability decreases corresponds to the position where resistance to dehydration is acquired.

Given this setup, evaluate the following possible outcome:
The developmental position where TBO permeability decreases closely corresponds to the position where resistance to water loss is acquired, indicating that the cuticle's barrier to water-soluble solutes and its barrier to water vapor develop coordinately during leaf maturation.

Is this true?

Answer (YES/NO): YES